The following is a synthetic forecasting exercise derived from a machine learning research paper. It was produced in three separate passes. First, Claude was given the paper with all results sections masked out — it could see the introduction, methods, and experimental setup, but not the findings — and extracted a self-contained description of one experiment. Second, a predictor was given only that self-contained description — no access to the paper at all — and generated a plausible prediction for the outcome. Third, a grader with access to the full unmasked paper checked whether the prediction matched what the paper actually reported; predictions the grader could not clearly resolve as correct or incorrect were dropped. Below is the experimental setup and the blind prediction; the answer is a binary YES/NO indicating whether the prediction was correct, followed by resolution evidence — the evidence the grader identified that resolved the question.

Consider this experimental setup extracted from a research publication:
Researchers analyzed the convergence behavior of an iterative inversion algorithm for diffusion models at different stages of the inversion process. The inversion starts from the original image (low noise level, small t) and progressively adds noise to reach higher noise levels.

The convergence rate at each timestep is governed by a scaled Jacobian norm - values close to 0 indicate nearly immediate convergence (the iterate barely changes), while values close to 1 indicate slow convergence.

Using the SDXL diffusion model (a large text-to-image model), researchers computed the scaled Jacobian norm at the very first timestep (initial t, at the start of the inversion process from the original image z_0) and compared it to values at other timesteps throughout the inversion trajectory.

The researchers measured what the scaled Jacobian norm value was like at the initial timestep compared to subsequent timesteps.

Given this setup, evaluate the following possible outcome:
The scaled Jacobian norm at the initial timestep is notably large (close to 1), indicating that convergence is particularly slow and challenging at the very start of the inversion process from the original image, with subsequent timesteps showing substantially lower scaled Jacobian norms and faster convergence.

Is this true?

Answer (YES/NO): NO